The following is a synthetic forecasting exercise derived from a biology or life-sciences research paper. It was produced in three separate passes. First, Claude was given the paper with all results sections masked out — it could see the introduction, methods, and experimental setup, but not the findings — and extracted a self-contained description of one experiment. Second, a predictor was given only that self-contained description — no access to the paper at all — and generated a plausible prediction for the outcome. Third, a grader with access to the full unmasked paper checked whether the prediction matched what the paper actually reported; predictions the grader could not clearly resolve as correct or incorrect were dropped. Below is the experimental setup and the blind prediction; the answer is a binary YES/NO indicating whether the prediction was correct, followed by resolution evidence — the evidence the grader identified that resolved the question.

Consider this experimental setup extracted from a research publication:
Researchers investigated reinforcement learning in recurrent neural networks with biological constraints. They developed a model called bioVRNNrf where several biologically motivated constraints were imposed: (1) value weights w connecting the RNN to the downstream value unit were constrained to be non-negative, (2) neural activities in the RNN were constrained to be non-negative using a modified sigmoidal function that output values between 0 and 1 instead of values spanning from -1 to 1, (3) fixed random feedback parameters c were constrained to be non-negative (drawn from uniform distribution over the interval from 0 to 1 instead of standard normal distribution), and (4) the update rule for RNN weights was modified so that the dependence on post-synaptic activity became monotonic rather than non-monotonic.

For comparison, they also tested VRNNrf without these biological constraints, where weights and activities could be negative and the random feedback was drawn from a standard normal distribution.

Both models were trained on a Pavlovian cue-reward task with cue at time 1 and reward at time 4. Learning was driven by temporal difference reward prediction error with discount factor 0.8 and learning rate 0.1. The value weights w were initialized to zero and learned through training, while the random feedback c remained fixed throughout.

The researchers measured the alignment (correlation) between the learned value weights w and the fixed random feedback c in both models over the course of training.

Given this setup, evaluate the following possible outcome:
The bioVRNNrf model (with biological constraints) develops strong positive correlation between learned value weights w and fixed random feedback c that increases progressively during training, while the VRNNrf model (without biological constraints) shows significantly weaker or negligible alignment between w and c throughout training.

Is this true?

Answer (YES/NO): NO